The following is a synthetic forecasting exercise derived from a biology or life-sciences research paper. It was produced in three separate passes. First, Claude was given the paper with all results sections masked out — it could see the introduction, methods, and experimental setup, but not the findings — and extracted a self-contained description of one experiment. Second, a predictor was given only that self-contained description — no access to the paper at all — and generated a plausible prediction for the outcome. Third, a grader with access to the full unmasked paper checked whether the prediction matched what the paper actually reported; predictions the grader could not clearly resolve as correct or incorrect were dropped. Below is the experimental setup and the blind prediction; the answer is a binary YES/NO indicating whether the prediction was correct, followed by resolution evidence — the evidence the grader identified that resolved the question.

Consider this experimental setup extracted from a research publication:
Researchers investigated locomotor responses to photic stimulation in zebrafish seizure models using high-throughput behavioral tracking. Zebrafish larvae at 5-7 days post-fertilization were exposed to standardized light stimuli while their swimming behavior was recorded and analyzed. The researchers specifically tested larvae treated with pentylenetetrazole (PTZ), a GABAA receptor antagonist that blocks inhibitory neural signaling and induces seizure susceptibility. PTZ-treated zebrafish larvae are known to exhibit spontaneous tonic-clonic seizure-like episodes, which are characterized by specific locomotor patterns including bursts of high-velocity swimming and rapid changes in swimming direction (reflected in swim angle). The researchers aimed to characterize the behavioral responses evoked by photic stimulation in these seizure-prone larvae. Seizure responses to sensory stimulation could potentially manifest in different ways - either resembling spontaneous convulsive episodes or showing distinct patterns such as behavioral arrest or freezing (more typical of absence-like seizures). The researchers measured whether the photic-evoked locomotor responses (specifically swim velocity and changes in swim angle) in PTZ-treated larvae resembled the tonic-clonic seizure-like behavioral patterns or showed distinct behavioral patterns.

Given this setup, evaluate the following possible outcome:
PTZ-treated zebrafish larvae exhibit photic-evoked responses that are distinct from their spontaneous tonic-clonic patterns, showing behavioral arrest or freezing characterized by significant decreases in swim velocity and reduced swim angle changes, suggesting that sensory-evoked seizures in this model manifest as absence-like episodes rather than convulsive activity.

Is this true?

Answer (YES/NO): NO